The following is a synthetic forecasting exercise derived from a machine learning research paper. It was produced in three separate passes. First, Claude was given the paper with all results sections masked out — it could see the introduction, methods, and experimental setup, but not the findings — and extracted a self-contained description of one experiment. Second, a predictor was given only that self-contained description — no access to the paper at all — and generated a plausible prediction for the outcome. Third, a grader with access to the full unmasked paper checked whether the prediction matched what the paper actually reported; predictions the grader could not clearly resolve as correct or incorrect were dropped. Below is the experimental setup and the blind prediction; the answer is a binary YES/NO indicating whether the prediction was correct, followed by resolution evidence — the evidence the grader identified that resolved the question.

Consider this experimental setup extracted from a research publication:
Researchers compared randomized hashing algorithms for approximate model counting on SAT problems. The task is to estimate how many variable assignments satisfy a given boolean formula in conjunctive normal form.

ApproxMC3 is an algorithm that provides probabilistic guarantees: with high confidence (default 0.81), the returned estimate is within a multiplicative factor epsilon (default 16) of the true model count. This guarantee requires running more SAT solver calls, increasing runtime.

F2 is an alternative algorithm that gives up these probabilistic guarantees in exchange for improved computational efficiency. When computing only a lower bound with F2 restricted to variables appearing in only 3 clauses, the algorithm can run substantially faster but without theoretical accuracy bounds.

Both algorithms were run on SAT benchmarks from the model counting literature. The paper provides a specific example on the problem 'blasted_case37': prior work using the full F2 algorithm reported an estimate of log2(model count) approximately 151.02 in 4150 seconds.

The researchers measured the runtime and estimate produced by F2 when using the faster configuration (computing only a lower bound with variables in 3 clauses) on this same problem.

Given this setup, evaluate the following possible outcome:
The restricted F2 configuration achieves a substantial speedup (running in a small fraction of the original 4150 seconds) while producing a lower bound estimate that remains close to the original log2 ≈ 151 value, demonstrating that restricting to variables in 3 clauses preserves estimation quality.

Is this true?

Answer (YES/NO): NO